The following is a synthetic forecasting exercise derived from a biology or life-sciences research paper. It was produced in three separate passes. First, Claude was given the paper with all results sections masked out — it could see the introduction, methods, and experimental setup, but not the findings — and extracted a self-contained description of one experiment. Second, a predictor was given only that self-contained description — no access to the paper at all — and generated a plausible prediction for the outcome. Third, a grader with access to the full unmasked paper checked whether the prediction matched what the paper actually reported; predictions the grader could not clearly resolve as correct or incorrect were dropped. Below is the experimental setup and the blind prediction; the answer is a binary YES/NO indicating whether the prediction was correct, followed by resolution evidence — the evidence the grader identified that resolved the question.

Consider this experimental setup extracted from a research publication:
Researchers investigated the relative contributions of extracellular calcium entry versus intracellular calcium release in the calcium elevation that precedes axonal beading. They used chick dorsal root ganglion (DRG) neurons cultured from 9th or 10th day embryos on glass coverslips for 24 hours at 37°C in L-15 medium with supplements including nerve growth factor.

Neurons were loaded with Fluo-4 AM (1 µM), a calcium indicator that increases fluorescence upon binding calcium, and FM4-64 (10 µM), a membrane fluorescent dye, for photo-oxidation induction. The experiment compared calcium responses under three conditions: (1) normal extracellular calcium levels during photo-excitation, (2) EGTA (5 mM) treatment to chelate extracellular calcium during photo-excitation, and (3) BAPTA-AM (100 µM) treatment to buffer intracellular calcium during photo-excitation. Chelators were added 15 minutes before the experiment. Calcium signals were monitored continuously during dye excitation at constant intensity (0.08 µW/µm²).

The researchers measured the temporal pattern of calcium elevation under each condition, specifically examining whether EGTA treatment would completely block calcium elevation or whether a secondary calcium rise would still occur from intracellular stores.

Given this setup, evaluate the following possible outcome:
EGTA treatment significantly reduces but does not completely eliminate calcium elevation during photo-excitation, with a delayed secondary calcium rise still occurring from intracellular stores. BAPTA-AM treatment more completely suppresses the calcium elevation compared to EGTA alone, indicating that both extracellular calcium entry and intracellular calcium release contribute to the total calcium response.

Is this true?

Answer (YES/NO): NO